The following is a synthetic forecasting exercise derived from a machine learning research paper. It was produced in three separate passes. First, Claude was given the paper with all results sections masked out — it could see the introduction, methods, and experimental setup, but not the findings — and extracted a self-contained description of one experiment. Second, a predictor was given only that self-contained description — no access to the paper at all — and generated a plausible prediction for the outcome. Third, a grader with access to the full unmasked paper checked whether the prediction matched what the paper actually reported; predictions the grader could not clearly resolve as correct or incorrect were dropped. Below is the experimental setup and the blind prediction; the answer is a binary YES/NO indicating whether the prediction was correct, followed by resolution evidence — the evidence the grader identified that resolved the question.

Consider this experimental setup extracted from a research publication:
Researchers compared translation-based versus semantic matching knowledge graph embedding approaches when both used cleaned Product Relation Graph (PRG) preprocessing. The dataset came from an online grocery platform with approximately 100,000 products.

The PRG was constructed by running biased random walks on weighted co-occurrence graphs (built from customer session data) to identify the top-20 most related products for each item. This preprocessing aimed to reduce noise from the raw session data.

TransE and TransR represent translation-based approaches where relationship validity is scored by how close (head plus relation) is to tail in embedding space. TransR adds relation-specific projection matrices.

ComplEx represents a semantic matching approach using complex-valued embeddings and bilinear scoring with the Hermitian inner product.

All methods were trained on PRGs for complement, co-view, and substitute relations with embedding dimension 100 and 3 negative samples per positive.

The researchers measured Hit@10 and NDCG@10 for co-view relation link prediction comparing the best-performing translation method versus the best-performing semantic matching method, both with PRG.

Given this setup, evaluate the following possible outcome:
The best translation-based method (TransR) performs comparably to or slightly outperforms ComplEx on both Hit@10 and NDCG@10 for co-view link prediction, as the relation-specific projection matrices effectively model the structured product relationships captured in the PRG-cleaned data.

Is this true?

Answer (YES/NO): NO